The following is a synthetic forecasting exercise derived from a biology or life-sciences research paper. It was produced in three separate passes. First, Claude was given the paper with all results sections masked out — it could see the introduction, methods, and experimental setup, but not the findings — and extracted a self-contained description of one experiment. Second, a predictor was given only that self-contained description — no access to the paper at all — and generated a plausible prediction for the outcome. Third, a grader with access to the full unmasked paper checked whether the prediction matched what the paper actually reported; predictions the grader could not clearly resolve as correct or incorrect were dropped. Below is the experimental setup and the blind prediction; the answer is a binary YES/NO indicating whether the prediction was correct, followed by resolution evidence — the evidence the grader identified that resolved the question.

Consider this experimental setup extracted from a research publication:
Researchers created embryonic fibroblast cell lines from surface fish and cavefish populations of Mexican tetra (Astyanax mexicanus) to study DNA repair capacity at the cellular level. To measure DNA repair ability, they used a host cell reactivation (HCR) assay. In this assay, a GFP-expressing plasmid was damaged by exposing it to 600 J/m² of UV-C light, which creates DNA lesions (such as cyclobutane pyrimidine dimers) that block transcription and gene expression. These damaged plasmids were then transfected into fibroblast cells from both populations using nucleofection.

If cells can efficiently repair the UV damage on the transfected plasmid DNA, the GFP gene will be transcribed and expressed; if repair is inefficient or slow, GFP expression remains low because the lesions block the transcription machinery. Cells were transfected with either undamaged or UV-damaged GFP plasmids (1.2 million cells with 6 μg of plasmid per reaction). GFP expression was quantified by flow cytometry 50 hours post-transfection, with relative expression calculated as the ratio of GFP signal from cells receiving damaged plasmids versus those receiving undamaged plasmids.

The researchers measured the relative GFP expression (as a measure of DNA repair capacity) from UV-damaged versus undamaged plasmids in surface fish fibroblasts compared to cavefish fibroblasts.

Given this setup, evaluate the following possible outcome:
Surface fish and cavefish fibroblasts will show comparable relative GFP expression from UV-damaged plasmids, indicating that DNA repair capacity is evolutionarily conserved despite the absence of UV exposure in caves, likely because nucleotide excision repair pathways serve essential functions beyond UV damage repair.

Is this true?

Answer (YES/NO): NO